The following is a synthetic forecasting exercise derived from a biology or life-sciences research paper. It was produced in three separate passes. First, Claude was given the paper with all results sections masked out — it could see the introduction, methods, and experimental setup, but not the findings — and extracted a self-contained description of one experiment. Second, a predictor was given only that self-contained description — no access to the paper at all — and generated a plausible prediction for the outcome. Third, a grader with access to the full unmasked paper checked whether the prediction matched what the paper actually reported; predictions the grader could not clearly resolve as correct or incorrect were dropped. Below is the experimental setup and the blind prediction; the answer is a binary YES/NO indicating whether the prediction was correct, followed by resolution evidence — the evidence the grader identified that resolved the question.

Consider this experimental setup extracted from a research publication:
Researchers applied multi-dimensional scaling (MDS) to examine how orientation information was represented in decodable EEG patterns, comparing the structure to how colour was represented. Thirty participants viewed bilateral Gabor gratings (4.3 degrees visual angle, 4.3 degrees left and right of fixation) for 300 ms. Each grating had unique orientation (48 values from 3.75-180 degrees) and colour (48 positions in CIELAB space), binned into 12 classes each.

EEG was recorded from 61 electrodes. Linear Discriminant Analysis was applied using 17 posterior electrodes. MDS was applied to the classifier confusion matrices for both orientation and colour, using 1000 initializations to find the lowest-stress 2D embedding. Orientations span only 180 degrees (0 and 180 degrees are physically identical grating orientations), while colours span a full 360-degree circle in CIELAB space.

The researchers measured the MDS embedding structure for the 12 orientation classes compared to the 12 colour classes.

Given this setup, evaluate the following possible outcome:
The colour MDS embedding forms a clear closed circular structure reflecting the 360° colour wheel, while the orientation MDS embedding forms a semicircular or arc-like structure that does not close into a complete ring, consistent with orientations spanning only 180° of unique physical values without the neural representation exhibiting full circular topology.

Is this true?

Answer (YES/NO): NO